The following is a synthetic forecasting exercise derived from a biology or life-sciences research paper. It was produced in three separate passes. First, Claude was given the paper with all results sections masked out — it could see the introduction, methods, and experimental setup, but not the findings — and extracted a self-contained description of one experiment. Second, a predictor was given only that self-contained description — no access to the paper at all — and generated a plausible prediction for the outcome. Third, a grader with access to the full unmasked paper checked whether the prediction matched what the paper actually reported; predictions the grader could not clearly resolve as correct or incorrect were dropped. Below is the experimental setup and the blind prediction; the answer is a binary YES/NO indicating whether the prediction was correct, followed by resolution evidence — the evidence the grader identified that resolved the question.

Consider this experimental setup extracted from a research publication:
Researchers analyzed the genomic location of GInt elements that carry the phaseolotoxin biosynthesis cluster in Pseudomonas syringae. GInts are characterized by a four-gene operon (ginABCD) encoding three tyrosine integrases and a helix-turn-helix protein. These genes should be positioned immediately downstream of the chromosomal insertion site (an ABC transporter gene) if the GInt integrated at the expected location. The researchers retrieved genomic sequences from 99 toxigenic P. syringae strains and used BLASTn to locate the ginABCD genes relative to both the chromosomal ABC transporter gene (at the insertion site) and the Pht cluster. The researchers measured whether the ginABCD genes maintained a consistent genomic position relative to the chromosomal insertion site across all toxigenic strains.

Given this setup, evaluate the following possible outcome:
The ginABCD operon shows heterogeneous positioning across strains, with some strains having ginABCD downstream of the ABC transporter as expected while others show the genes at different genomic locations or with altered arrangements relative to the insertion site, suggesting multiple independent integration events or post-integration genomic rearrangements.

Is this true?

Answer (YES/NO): NO